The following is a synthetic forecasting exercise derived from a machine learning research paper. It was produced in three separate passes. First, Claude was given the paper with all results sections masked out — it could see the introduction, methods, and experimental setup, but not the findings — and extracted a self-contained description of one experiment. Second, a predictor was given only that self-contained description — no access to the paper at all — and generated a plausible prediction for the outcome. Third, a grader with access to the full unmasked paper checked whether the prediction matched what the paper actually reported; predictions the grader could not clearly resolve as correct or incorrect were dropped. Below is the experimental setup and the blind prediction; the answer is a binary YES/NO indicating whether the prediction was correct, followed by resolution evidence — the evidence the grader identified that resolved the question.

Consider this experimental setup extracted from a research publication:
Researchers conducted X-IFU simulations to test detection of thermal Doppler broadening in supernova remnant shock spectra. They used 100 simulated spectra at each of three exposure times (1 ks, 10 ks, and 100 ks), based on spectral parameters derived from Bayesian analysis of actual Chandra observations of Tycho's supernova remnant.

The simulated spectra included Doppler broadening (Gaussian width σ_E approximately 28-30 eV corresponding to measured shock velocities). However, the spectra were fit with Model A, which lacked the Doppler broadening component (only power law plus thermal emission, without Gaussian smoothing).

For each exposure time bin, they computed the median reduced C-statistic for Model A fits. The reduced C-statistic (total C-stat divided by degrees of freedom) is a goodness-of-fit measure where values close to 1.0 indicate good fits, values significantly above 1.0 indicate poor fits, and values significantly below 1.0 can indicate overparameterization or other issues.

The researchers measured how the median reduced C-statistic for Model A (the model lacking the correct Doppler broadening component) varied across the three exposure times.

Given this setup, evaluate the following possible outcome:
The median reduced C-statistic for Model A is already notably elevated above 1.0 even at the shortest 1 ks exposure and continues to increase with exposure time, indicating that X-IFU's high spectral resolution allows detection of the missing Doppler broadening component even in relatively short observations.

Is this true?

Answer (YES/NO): NO